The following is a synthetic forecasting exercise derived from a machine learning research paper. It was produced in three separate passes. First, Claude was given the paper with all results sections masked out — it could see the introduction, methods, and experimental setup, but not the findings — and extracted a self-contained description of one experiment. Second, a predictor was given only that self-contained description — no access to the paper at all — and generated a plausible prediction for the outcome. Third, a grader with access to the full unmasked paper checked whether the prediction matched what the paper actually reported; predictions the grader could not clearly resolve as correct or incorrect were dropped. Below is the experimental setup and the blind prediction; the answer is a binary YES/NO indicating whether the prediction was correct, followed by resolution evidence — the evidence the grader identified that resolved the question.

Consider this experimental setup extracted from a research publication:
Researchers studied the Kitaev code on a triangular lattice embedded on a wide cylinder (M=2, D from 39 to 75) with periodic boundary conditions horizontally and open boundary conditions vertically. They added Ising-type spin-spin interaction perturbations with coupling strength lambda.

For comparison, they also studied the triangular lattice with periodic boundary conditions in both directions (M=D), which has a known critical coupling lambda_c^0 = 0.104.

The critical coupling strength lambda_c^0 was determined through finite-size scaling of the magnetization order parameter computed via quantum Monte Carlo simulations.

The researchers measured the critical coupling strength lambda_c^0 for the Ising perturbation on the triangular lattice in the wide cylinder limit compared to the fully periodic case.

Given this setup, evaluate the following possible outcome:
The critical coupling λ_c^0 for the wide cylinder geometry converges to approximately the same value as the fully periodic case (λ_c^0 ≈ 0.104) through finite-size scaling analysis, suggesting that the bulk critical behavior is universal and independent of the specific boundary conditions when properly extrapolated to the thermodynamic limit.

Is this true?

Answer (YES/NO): NO